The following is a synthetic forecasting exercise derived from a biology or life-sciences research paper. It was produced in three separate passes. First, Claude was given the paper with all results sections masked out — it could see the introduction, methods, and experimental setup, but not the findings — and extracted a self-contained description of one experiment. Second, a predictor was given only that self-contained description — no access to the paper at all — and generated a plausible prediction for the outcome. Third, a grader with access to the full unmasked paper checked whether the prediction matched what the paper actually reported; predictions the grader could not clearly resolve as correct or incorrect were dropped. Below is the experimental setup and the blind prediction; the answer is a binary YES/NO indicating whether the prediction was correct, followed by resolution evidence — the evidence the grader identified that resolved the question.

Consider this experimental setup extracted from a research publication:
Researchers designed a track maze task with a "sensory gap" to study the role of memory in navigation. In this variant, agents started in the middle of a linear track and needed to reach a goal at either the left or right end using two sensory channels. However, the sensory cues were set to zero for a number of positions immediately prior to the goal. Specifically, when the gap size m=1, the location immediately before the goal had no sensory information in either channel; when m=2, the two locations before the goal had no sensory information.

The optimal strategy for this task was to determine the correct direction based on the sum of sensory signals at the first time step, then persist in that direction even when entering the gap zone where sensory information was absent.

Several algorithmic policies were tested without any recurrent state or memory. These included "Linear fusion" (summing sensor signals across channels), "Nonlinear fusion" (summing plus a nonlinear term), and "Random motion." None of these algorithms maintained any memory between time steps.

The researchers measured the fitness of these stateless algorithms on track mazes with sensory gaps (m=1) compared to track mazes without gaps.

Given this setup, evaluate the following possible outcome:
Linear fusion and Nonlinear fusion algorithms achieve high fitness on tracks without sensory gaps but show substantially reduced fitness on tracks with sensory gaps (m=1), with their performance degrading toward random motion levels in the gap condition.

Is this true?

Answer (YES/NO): YES